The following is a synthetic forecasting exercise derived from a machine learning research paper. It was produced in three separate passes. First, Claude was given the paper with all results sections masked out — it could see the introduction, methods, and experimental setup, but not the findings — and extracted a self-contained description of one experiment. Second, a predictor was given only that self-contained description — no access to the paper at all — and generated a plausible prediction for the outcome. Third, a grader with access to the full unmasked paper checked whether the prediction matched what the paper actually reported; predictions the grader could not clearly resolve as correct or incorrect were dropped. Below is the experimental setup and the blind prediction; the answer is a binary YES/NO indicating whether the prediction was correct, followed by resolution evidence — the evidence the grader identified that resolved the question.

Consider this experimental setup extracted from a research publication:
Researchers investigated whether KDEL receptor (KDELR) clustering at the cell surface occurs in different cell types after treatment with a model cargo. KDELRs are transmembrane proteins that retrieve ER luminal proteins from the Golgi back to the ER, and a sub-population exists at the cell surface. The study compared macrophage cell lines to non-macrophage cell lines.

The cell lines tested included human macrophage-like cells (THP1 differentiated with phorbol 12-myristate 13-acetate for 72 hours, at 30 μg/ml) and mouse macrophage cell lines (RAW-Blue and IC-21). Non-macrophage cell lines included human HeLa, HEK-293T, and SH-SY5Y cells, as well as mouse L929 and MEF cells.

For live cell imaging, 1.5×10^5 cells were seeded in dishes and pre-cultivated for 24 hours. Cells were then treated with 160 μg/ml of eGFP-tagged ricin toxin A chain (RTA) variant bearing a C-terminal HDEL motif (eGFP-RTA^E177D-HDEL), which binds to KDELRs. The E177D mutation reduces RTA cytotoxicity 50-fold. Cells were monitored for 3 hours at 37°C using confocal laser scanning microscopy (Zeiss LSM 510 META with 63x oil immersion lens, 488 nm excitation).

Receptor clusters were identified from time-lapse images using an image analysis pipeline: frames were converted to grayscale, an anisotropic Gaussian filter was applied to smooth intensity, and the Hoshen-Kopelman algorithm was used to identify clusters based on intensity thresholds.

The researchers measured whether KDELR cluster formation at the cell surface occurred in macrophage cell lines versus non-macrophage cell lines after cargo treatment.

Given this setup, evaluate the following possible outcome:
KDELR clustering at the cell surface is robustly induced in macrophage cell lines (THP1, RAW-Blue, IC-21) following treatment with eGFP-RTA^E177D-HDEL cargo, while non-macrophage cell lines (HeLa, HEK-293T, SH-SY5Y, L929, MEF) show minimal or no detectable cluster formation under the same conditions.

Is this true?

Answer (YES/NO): NO